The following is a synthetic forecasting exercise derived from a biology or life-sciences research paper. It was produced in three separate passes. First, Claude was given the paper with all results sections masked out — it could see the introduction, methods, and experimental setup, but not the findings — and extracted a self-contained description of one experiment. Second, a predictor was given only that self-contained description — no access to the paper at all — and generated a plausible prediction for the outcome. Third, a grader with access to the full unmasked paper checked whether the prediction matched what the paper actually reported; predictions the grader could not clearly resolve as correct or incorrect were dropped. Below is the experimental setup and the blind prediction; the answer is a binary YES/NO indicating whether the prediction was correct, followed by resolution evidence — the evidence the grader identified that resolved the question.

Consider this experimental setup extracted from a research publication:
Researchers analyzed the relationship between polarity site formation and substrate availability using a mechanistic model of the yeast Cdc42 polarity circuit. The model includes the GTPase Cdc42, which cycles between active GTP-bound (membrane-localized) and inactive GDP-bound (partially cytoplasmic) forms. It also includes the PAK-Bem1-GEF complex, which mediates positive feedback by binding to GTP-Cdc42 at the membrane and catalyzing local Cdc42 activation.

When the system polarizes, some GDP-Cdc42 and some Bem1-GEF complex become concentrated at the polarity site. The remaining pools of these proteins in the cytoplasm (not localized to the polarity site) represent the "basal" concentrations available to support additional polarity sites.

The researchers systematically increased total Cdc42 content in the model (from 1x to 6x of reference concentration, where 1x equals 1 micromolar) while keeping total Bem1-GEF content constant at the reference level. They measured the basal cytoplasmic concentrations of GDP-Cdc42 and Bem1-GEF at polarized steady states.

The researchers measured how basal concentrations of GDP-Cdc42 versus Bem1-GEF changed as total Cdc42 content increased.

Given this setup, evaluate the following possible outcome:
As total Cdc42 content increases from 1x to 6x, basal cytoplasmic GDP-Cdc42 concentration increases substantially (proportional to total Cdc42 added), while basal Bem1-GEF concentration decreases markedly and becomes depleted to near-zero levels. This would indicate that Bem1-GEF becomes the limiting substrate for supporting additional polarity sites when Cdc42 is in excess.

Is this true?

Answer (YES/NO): YES